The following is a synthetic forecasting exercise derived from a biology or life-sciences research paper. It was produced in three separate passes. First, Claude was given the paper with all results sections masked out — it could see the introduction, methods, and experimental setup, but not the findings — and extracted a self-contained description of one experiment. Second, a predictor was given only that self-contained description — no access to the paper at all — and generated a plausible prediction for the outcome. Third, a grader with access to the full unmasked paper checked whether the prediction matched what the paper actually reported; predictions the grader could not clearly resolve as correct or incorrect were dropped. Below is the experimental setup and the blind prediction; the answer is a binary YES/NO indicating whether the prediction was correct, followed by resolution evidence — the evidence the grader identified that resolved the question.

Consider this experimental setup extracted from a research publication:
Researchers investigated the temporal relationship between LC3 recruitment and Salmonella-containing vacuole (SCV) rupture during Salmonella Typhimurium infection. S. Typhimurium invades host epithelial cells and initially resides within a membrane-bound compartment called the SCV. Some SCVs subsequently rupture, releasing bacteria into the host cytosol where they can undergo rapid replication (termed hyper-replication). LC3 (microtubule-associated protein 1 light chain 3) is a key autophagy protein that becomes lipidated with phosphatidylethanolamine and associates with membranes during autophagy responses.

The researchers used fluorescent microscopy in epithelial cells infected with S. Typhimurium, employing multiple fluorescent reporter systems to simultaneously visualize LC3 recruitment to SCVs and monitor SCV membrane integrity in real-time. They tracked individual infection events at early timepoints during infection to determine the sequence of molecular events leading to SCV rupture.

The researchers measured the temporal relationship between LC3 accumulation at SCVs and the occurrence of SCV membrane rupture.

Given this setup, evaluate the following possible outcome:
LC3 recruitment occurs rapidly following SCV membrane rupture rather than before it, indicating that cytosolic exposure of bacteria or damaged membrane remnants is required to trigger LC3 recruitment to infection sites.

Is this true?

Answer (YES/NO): NO